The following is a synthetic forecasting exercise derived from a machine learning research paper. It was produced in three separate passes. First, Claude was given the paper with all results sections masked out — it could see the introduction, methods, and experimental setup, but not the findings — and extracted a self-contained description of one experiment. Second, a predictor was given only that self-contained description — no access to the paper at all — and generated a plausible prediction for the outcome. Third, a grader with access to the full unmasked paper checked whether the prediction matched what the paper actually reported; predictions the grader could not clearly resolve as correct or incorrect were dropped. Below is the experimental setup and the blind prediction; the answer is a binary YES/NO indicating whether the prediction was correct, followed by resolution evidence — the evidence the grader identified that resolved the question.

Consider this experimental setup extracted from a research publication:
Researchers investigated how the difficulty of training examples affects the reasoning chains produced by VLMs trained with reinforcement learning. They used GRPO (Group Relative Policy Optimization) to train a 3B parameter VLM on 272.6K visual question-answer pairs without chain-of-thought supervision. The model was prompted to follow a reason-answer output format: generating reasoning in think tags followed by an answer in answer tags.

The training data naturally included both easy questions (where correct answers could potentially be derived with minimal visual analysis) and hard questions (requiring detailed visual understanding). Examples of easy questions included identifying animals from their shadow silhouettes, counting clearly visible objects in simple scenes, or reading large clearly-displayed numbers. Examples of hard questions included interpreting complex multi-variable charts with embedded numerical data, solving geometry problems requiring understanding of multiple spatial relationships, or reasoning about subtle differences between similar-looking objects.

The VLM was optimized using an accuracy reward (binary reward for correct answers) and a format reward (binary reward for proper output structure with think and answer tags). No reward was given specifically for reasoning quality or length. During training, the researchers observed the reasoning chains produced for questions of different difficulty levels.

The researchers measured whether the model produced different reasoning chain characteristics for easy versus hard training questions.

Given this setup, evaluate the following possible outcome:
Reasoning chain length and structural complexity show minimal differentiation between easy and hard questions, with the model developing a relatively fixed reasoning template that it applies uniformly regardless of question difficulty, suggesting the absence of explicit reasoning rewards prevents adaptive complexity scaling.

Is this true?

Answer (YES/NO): NO